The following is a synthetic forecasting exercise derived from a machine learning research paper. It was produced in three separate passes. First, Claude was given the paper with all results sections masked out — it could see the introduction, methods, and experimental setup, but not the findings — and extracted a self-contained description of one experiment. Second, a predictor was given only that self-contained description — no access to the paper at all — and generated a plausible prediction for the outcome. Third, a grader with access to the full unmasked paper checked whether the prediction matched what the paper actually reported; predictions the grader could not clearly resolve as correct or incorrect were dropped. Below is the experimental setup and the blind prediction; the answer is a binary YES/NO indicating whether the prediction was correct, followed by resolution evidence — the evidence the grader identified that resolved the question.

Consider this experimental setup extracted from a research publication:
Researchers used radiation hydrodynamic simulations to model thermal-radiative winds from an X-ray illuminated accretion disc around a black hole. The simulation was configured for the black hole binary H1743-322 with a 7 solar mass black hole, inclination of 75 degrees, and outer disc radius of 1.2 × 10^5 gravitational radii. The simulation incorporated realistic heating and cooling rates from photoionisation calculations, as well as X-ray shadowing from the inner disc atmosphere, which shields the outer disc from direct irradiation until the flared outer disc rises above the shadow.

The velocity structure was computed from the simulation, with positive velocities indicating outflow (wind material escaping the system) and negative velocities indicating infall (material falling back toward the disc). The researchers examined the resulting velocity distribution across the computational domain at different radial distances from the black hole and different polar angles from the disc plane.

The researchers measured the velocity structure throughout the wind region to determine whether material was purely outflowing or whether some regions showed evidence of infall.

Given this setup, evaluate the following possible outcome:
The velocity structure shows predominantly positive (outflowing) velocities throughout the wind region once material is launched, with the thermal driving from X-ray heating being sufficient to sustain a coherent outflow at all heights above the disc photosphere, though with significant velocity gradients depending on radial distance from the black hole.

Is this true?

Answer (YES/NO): NO